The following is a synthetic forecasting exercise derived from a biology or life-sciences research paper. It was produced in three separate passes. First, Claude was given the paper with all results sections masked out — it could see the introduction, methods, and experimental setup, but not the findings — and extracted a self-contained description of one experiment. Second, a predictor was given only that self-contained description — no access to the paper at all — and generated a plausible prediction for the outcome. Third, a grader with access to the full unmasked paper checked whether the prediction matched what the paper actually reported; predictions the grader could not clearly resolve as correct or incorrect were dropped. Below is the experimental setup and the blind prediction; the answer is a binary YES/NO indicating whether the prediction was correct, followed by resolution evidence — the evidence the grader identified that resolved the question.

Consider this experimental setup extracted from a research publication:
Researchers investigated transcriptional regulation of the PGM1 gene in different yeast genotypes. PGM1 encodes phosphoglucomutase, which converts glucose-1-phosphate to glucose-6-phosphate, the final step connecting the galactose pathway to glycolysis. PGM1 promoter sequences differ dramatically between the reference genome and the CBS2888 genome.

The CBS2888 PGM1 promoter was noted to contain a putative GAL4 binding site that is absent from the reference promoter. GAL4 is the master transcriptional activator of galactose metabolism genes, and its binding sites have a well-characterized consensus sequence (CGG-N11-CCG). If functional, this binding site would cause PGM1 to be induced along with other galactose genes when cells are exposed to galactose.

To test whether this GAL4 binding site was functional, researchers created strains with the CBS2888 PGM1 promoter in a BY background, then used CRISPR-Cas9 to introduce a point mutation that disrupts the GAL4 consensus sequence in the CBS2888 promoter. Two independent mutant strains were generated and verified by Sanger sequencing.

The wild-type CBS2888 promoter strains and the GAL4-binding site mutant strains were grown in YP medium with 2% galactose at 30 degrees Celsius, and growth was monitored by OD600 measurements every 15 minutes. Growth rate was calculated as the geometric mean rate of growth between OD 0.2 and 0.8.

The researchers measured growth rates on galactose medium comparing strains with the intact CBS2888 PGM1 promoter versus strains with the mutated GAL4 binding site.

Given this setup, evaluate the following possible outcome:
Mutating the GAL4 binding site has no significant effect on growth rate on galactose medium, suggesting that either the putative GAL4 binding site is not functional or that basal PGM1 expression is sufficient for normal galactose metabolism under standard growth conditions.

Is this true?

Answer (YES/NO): NO